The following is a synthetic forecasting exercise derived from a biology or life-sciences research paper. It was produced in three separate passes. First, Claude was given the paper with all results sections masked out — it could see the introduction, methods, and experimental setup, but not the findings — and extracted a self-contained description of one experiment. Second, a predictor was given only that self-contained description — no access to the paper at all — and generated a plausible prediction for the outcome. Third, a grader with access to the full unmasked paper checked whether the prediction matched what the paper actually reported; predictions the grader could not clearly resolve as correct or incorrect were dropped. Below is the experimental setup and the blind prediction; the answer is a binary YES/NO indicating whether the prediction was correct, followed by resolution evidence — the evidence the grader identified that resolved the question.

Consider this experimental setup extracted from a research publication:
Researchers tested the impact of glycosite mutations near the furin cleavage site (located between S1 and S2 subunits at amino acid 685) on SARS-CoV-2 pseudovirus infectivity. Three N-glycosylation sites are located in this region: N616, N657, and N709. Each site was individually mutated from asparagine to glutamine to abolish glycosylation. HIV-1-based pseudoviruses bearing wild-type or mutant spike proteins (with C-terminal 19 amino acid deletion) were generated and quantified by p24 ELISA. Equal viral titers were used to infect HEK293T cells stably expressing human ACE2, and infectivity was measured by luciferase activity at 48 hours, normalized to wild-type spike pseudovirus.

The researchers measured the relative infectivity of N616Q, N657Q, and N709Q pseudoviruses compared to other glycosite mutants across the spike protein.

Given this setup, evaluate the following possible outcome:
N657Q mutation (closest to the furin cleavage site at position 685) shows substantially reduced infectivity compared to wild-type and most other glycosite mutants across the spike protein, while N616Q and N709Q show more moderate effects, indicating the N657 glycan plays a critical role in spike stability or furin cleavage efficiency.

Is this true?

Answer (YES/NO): NO